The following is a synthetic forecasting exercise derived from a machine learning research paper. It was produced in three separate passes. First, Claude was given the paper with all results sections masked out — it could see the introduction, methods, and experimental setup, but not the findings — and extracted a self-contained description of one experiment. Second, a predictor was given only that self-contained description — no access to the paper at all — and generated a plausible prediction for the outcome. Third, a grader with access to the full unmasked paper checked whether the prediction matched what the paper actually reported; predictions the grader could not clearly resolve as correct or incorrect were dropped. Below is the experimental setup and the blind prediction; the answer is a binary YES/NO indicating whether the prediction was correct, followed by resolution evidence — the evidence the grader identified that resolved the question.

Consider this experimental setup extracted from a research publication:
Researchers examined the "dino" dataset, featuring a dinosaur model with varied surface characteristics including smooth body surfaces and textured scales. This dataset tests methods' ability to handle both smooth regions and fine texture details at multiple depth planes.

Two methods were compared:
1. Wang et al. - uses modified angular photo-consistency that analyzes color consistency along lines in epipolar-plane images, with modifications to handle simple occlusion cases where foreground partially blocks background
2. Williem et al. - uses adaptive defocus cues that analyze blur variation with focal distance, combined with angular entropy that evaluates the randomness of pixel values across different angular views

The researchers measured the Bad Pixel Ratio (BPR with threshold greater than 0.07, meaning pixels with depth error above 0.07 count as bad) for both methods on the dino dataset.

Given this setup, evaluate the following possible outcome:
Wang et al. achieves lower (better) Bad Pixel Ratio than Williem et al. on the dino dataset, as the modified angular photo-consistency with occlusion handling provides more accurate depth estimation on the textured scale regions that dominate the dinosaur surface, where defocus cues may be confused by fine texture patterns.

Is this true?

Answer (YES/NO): NO